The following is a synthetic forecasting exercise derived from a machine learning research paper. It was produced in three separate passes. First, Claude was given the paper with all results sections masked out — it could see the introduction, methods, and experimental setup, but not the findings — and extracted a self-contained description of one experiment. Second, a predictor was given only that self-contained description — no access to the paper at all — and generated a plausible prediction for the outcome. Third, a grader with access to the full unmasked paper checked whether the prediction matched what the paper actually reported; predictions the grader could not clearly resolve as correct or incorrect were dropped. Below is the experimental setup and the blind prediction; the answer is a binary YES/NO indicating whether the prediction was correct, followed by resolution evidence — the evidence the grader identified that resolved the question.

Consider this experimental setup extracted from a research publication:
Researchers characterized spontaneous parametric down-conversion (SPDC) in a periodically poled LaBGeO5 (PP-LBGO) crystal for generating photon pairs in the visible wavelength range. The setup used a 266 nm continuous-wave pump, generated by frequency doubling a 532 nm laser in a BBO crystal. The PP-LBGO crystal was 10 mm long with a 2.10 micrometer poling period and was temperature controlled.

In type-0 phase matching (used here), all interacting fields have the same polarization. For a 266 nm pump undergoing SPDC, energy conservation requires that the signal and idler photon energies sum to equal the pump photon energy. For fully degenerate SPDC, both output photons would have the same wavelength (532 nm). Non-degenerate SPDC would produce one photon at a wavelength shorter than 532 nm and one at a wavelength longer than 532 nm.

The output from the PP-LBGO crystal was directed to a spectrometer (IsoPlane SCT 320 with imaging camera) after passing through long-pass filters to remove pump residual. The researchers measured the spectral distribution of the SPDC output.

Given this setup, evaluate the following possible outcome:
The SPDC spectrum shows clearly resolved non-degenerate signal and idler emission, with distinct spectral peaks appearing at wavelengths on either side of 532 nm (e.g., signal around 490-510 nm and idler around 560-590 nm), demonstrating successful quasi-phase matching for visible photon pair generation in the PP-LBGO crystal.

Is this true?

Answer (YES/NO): NO